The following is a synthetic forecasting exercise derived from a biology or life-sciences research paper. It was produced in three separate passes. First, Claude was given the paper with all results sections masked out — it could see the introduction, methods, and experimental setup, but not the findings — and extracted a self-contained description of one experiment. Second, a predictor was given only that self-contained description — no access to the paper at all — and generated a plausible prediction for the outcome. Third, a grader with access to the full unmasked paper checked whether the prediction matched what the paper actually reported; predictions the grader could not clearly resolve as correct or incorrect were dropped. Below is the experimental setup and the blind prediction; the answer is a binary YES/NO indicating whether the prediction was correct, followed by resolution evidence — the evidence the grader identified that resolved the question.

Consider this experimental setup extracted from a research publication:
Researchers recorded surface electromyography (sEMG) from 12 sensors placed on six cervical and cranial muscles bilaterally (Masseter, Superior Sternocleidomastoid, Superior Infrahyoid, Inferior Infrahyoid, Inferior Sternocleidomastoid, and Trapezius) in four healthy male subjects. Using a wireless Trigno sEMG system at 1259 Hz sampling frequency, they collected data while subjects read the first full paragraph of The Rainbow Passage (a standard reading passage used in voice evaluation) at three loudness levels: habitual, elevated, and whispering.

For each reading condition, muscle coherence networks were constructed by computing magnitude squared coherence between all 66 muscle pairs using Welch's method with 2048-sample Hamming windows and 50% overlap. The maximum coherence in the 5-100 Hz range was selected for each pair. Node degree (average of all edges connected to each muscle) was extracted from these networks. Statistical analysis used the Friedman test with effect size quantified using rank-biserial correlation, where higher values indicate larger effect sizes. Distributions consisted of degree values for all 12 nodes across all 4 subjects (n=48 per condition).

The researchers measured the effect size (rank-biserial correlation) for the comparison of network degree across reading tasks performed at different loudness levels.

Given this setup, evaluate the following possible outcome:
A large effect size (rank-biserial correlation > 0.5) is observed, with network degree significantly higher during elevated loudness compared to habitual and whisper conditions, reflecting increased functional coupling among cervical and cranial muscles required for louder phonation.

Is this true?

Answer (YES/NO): NO